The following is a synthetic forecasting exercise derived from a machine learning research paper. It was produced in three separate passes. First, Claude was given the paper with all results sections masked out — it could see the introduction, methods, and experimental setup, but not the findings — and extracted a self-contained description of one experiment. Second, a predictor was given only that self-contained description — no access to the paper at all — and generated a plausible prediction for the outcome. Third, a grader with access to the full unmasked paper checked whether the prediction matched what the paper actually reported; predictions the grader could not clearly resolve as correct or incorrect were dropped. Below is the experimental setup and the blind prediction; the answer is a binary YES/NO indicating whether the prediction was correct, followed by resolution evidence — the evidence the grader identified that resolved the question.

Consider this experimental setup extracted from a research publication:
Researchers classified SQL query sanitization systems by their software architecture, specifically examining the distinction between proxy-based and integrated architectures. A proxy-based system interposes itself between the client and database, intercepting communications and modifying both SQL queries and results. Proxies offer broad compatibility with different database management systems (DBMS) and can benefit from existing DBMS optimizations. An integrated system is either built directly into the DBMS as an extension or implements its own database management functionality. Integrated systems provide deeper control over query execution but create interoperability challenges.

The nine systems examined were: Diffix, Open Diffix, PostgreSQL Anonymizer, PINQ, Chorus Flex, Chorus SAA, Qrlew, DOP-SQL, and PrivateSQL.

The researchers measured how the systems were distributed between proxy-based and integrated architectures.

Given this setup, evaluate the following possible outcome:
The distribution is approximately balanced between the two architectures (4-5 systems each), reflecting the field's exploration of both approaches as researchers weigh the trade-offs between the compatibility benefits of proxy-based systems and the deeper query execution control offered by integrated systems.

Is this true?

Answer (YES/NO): YES